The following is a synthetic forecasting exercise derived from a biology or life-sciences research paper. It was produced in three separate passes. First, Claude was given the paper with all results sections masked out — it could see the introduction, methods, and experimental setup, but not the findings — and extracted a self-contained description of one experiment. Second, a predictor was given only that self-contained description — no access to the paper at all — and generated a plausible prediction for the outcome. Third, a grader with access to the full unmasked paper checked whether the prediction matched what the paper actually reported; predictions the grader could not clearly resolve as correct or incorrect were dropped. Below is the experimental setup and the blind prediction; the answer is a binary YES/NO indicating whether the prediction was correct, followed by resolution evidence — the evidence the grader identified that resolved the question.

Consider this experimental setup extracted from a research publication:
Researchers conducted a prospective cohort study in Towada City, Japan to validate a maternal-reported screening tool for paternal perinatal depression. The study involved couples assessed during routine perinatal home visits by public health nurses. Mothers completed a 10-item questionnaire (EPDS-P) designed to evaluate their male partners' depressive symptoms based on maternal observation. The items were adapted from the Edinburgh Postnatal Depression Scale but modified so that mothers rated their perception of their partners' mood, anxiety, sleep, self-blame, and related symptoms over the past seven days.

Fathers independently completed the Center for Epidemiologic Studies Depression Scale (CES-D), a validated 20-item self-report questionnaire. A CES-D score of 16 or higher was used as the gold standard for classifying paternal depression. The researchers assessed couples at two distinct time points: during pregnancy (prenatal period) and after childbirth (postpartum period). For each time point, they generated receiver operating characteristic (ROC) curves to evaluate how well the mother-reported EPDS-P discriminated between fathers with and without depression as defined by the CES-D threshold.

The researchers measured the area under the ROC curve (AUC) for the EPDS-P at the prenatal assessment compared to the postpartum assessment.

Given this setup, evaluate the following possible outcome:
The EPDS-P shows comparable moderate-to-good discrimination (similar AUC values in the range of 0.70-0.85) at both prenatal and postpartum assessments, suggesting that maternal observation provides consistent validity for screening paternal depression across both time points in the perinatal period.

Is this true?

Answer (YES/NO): YES